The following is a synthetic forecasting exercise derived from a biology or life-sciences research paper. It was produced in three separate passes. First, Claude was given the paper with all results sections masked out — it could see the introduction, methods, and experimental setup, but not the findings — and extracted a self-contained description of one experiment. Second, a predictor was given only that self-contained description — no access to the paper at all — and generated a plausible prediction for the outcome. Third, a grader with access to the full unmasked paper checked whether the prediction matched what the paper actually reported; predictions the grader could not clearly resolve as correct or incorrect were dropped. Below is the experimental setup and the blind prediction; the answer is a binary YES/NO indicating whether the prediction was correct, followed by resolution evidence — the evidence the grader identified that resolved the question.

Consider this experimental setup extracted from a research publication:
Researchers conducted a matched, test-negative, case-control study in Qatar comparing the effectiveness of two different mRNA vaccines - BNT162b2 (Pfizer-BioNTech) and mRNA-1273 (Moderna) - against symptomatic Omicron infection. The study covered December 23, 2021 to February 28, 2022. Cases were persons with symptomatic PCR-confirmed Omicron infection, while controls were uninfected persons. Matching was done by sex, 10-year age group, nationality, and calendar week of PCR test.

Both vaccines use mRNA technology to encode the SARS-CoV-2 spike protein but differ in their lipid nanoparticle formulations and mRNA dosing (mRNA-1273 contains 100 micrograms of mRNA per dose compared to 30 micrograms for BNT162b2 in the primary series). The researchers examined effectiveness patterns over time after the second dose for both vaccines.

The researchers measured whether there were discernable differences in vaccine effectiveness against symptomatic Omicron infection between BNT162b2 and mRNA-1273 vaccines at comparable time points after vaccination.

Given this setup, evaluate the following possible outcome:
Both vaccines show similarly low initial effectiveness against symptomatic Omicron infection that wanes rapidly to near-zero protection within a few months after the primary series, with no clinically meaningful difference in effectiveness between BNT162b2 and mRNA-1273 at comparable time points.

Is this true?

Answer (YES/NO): NO